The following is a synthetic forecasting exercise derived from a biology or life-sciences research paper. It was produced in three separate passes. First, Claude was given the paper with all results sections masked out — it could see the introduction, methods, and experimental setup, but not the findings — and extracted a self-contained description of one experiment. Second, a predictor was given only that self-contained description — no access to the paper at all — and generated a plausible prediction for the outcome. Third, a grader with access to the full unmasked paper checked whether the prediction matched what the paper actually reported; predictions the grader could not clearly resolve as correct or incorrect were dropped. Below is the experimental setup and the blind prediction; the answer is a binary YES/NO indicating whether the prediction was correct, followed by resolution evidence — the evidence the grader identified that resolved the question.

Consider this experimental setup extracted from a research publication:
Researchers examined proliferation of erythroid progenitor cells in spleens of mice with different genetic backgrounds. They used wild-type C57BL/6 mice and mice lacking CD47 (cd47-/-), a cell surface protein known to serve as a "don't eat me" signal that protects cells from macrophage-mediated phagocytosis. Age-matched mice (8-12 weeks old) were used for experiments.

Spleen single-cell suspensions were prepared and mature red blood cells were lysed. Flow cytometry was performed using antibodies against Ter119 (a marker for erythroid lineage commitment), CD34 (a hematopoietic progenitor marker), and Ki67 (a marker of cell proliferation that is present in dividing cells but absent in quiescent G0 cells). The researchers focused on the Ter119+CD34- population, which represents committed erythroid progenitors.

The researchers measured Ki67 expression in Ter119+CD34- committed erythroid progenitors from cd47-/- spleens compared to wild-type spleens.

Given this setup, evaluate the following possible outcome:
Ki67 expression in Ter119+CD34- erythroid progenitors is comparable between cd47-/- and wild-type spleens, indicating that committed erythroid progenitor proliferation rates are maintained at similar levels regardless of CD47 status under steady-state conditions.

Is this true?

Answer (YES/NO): NO